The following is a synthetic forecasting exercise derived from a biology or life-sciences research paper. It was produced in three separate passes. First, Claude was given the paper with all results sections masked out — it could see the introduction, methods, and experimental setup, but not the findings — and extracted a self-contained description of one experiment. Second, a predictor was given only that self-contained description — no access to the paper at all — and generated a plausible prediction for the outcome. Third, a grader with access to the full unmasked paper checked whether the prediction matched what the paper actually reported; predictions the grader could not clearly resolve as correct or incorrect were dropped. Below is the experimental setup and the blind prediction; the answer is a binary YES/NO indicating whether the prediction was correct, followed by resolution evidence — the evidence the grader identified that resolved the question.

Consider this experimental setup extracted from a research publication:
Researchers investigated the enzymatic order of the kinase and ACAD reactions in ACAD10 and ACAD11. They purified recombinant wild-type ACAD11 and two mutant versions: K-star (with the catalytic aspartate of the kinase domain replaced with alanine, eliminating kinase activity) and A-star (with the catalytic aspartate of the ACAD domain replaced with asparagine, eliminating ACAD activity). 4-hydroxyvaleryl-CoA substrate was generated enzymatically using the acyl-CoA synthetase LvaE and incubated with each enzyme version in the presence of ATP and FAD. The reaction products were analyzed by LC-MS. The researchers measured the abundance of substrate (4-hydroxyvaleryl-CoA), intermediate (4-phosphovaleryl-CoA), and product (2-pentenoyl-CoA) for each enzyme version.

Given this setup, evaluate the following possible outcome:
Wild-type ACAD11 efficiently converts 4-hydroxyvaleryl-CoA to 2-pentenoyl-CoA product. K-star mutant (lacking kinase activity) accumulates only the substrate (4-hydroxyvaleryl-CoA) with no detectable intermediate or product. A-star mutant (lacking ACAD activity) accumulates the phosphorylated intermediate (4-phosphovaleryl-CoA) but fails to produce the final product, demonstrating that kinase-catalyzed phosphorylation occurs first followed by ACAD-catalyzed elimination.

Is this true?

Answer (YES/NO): YES